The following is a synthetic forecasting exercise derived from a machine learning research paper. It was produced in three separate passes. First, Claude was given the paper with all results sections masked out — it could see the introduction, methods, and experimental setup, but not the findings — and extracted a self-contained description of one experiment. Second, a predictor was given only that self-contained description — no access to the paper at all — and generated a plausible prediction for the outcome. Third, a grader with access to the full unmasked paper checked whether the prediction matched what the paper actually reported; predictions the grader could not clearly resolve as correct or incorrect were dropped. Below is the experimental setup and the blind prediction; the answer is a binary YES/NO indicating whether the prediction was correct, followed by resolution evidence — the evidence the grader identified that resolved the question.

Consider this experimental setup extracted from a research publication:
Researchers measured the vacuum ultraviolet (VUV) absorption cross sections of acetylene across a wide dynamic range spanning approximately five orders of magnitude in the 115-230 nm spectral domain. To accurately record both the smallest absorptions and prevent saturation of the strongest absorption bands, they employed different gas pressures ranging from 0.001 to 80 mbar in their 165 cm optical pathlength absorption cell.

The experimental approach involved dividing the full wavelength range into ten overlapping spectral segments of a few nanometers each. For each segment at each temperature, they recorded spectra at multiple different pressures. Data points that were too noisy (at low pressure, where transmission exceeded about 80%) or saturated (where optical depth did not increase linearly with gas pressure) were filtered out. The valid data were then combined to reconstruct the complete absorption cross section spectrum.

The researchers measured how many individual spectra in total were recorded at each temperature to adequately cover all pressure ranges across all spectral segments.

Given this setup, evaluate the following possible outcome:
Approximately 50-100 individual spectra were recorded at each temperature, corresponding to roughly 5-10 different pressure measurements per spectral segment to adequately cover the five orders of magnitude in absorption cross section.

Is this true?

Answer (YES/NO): YES